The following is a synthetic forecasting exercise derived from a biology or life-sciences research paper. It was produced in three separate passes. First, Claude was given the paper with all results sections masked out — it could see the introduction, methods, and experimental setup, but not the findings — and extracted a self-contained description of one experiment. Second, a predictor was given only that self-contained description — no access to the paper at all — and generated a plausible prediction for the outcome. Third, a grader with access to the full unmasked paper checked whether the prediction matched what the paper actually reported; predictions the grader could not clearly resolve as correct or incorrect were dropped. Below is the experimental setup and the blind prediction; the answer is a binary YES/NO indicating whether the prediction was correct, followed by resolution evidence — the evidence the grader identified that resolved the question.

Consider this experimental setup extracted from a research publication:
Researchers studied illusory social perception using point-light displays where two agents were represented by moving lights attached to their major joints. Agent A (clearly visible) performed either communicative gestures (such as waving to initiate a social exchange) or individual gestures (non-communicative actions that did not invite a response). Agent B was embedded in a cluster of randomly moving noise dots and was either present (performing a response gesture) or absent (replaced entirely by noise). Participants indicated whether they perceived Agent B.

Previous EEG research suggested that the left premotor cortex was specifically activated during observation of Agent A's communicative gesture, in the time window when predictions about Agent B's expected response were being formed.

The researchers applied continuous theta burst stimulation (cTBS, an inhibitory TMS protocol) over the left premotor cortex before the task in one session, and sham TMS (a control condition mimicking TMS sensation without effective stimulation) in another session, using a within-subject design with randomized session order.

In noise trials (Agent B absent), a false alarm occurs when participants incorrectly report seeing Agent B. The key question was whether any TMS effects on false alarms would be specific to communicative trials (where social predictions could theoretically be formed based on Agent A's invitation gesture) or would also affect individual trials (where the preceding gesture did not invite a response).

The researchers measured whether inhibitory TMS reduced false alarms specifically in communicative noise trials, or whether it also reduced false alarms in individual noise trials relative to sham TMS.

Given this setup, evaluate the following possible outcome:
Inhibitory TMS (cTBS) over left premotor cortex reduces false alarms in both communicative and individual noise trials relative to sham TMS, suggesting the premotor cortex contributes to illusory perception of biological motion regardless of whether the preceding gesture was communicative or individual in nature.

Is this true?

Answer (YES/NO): NO